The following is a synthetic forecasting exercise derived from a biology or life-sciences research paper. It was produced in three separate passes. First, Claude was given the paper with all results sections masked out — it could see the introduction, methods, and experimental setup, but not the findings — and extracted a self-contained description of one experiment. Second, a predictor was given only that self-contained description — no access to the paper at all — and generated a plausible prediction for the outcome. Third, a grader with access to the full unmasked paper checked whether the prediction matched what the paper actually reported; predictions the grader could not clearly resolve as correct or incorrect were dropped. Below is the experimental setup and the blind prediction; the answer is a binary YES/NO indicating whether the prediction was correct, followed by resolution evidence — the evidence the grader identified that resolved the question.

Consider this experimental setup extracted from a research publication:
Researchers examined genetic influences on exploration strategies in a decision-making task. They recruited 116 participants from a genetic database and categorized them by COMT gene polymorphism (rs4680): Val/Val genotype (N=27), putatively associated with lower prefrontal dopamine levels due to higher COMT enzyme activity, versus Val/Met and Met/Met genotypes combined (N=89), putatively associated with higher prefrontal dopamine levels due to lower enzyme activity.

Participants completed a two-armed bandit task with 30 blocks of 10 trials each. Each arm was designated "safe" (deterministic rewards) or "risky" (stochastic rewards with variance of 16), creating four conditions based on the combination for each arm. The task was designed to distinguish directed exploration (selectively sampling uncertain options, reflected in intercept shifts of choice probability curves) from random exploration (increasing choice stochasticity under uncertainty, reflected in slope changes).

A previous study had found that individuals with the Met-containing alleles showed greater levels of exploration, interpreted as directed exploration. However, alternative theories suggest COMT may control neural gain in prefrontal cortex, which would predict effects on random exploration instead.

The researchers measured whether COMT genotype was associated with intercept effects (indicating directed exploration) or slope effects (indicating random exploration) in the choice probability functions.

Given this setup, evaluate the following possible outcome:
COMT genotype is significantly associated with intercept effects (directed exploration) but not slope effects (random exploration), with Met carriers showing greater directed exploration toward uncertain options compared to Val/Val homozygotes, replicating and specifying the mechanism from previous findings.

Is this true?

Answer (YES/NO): YES